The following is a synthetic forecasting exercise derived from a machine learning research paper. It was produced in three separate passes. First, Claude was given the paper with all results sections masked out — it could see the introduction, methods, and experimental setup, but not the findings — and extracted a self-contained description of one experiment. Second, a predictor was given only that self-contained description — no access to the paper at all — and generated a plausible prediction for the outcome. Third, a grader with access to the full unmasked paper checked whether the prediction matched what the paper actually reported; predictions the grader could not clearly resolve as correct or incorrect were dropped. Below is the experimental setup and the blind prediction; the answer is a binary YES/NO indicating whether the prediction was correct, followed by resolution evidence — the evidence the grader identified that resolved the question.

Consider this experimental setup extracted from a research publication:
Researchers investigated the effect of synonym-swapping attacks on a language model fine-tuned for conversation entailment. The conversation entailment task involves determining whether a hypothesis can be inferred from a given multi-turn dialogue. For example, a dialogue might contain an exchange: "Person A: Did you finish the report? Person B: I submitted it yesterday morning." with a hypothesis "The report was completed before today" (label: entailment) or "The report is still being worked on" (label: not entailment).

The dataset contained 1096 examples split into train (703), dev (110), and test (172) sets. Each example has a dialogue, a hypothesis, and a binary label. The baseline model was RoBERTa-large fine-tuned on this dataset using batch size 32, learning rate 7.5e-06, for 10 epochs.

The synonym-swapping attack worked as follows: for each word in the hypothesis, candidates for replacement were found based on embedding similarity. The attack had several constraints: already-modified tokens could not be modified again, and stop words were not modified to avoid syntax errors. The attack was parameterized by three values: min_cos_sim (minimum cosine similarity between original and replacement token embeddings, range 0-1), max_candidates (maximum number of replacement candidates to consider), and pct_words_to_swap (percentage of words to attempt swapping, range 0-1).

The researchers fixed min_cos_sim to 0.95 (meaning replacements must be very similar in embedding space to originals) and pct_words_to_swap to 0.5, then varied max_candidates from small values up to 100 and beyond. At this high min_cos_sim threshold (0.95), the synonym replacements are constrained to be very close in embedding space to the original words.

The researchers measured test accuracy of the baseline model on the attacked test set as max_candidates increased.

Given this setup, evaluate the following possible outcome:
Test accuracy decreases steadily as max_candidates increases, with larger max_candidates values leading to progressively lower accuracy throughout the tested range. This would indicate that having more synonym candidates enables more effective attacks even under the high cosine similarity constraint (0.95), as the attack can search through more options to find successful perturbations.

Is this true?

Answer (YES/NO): NO